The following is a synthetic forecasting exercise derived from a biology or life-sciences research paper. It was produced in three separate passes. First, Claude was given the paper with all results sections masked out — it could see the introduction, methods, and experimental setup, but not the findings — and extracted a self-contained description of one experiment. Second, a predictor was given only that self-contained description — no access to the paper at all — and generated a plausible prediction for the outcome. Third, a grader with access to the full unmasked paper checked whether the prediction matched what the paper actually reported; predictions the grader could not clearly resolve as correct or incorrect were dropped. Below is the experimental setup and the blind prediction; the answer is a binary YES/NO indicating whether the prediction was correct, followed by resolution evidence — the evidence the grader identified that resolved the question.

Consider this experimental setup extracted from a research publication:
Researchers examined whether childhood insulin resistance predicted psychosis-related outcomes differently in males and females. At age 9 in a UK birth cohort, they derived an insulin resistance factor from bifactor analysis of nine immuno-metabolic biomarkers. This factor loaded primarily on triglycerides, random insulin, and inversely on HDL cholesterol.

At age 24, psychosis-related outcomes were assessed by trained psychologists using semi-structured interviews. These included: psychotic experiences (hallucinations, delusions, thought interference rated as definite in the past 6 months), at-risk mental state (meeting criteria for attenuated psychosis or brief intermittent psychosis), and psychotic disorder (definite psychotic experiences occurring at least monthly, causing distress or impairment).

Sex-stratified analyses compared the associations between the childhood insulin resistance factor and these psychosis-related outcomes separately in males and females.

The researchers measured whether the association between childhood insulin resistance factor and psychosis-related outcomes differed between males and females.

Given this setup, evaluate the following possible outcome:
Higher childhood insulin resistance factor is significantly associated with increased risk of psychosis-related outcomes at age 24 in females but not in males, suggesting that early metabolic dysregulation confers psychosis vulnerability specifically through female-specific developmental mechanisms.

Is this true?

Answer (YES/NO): NO